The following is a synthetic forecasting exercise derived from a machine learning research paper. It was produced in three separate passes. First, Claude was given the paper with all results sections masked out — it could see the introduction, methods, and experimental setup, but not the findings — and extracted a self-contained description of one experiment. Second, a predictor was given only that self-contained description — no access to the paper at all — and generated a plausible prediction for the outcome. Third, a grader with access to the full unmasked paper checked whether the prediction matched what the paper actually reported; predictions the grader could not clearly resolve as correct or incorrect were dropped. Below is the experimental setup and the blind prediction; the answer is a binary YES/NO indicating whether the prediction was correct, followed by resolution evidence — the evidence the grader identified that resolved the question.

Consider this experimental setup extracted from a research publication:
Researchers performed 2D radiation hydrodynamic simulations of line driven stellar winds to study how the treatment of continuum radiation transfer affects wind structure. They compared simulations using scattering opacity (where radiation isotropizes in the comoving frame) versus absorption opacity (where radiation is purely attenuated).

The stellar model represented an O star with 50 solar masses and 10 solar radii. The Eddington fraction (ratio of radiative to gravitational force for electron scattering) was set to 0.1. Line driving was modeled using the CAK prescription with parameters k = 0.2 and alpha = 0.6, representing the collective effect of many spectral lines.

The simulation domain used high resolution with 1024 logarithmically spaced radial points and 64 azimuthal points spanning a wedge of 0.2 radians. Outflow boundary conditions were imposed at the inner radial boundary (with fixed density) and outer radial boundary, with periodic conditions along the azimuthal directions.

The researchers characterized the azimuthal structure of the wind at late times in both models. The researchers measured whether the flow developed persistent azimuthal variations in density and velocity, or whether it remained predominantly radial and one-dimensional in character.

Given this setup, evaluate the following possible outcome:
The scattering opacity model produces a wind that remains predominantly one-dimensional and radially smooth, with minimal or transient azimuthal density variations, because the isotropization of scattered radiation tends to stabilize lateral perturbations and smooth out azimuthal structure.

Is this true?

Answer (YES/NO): YES